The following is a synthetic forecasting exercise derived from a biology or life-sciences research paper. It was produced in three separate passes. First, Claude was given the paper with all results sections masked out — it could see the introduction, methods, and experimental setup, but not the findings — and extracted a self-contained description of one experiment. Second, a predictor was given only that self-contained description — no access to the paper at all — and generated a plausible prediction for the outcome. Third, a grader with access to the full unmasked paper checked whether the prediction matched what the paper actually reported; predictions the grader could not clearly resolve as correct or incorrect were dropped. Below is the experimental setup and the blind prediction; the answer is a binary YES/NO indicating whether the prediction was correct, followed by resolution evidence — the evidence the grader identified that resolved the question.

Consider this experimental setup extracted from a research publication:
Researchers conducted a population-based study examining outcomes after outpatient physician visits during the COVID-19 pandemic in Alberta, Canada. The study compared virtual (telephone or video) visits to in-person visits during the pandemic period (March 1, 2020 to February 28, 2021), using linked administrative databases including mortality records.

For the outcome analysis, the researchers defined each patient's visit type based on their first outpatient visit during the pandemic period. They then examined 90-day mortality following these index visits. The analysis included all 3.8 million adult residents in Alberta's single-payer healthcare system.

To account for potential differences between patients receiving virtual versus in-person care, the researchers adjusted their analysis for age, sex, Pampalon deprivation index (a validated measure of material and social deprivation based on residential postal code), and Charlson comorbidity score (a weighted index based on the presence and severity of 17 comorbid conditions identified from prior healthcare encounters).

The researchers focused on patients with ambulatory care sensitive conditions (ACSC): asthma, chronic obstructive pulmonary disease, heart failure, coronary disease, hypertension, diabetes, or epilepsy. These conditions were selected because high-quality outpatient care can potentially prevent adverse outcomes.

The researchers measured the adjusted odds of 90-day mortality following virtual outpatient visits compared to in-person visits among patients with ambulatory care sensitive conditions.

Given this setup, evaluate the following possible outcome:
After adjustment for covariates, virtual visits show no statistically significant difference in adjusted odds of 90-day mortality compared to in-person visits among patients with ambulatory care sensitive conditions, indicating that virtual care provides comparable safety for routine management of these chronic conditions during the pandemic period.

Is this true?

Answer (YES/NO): NO